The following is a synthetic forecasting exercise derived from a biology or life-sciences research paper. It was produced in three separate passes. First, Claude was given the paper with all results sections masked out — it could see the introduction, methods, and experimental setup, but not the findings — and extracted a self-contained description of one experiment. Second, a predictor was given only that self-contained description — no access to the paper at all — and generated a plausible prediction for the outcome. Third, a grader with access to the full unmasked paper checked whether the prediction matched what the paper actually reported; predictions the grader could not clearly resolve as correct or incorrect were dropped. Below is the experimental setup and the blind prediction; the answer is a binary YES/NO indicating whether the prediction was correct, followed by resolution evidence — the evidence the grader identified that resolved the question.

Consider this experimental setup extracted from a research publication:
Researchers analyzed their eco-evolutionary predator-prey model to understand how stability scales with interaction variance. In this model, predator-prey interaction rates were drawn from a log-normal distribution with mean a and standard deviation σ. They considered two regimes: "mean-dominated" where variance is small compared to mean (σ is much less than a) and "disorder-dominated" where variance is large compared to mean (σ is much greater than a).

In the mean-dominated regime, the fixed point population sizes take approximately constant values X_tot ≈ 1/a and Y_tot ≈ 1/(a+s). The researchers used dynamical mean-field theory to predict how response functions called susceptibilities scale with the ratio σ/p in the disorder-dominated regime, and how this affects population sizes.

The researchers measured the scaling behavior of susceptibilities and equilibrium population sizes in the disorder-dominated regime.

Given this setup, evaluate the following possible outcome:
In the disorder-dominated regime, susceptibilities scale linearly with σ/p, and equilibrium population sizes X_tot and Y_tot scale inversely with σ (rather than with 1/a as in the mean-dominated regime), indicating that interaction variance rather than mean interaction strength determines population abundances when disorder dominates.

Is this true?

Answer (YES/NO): NO